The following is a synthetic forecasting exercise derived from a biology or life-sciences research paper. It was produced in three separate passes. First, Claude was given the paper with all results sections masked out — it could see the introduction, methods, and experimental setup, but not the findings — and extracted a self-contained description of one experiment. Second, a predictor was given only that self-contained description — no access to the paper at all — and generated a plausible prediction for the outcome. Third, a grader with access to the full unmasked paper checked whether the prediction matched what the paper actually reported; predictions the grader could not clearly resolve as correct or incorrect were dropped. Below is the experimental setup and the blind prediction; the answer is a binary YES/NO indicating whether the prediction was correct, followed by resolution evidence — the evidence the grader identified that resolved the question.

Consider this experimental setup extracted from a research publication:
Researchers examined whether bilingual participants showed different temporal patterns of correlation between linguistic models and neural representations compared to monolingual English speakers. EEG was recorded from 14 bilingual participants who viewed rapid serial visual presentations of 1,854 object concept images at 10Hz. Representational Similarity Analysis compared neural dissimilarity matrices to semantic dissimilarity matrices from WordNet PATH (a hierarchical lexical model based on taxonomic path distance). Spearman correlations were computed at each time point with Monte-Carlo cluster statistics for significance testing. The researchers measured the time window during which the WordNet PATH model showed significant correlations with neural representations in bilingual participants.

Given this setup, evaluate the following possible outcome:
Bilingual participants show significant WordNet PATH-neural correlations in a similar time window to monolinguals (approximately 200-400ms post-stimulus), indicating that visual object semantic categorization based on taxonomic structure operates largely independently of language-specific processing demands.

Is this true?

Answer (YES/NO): NO